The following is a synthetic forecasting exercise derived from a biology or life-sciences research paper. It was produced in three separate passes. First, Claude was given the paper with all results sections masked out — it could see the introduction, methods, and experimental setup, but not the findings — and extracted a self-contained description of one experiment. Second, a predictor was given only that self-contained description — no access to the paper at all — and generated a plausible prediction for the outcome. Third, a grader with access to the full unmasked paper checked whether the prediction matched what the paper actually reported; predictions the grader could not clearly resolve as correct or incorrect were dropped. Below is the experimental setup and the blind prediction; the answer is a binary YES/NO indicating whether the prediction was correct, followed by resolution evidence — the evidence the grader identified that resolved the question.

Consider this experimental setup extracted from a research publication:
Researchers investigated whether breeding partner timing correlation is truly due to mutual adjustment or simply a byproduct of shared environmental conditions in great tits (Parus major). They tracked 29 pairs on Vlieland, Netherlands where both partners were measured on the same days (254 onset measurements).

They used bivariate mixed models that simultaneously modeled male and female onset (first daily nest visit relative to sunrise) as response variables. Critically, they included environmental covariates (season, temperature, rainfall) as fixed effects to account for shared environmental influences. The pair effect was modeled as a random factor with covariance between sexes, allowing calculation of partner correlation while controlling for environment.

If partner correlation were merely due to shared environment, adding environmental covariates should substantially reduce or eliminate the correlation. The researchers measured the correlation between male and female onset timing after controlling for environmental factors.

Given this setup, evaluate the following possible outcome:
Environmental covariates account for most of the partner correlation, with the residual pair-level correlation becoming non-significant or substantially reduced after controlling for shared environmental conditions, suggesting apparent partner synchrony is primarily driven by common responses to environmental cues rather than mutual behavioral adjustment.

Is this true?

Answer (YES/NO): NO